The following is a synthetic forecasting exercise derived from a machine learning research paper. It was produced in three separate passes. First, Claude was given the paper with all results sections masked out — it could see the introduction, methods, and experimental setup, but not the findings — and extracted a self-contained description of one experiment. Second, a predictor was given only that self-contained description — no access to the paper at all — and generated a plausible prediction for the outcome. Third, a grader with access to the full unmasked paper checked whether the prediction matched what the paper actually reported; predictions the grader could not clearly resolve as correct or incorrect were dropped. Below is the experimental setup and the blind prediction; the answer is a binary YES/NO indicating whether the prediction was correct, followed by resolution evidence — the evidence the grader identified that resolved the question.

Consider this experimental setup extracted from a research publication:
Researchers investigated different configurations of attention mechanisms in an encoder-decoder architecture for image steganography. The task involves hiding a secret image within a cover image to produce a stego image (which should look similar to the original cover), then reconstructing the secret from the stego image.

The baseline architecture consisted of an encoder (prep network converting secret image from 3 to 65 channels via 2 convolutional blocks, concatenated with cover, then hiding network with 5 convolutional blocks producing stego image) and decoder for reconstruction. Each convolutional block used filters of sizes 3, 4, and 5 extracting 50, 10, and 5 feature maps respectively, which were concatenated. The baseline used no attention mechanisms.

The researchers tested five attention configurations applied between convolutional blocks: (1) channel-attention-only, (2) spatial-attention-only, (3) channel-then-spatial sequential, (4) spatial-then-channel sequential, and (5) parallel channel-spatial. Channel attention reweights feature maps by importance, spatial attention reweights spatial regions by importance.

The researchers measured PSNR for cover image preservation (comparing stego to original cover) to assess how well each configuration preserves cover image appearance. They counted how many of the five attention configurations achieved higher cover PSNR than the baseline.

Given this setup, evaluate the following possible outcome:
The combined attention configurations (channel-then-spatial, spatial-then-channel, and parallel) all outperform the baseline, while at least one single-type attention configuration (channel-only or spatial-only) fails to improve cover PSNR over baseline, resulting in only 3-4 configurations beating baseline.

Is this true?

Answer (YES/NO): NO